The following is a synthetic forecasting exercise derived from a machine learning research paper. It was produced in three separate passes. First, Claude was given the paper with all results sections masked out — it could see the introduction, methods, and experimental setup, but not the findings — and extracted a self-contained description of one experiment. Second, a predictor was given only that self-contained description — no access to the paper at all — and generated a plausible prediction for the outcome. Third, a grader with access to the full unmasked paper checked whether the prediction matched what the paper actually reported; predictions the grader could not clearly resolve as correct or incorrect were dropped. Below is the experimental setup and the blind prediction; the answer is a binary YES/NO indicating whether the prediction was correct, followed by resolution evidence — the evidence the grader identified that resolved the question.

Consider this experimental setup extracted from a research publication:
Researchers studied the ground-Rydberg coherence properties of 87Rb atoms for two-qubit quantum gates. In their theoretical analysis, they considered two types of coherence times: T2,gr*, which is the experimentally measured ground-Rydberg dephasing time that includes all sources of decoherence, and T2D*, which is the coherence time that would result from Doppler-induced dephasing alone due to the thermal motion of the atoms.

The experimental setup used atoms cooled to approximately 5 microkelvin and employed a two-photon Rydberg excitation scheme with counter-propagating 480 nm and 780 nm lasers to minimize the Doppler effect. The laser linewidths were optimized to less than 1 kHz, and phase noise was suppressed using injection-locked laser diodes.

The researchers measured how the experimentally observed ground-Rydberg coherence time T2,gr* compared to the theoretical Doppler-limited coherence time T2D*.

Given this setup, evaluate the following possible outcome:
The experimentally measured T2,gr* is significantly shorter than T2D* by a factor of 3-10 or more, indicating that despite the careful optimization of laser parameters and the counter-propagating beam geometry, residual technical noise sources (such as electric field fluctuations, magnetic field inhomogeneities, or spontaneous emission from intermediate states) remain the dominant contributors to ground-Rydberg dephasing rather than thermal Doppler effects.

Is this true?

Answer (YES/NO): NO